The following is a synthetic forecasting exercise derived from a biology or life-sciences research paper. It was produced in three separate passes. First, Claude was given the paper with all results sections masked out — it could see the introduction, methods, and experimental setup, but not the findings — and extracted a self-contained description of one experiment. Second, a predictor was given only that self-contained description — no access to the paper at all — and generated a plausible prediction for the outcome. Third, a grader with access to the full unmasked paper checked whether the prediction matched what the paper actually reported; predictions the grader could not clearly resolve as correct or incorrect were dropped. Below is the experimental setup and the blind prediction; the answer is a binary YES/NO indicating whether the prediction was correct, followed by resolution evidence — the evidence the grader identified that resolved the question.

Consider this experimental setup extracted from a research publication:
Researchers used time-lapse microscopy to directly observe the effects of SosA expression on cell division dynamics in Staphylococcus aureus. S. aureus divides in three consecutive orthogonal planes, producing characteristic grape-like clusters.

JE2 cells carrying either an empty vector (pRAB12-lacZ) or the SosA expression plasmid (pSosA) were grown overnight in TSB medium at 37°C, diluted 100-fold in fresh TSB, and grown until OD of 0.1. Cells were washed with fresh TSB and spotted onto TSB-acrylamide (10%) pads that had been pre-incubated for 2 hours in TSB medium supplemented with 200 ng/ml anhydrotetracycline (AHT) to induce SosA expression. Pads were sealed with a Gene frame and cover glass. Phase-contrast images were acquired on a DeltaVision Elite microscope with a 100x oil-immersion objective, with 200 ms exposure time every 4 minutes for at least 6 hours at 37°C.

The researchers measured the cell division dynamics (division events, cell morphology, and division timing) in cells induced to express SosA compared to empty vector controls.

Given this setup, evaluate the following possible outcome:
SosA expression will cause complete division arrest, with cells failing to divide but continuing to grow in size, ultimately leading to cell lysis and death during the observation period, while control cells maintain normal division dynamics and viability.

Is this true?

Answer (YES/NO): NO